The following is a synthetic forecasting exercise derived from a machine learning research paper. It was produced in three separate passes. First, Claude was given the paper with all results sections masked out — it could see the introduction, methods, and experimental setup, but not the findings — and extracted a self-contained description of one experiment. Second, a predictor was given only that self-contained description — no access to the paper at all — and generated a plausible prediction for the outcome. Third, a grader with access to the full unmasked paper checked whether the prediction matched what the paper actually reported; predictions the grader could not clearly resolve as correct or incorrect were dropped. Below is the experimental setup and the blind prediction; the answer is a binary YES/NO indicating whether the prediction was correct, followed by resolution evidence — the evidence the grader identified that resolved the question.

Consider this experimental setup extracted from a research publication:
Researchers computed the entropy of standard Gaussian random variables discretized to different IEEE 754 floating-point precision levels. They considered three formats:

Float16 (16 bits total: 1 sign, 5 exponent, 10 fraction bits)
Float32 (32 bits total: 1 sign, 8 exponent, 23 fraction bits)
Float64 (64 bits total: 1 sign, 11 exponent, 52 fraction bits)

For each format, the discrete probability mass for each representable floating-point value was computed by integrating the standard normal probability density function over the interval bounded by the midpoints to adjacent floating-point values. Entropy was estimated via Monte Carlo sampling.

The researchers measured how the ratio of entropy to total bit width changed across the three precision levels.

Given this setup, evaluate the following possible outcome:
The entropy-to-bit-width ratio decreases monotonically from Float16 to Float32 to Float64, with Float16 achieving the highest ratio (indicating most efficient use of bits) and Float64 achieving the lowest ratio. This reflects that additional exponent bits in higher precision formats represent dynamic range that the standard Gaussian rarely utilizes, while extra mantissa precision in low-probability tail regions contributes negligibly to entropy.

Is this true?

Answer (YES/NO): NO